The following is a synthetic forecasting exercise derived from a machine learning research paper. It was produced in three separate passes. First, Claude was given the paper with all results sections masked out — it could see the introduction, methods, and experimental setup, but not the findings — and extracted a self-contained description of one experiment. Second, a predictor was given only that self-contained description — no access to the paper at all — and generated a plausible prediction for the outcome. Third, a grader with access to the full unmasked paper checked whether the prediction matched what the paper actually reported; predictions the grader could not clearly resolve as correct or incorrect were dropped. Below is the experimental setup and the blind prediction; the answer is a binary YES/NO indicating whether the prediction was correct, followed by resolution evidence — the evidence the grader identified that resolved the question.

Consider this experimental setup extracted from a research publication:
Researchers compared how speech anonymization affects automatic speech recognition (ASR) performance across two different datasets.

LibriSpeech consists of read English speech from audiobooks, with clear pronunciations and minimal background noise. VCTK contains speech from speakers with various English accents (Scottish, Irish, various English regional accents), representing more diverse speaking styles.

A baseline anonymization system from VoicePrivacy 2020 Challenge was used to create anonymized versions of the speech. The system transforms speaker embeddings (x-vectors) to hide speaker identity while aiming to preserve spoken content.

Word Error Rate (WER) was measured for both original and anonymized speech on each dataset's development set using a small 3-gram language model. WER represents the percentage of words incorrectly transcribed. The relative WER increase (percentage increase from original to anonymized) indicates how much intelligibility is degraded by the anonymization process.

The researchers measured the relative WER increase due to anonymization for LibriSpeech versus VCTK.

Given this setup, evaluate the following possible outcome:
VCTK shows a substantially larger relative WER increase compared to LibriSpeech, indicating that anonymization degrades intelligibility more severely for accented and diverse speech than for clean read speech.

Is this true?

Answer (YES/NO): NO